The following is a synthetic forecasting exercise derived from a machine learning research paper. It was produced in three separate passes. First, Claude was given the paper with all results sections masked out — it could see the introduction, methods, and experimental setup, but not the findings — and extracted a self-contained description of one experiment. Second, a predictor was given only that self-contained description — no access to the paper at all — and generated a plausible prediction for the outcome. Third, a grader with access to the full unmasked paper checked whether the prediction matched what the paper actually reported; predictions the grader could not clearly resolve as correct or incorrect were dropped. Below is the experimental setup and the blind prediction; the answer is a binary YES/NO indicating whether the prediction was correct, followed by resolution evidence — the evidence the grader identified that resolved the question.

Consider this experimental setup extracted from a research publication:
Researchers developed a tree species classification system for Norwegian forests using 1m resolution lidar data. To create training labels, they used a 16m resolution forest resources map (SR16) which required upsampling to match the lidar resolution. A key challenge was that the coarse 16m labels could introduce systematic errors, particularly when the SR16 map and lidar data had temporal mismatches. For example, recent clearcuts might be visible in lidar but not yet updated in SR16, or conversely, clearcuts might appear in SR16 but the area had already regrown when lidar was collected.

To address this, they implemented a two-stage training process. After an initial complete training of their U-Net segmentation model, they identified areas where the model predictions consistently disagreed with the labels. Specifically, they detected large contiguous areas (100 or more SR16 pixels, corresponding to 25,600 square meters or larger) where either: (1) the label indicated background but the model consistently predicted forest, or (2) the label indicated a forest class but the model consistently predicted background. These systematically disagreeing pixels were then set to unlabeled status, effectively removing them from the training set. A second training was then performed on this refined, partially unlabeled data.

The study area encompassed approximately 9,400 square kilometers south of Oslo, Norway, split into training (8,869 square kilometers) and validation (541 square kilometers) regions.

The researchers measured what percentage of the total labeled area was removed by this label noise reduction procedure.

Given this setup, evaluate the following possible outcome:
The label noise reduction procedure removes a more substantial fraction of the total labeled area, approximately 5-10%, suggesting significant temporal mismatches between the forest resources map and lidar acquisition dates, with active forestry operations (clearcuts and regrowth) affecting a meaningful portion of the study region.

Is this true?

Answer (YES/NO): NO